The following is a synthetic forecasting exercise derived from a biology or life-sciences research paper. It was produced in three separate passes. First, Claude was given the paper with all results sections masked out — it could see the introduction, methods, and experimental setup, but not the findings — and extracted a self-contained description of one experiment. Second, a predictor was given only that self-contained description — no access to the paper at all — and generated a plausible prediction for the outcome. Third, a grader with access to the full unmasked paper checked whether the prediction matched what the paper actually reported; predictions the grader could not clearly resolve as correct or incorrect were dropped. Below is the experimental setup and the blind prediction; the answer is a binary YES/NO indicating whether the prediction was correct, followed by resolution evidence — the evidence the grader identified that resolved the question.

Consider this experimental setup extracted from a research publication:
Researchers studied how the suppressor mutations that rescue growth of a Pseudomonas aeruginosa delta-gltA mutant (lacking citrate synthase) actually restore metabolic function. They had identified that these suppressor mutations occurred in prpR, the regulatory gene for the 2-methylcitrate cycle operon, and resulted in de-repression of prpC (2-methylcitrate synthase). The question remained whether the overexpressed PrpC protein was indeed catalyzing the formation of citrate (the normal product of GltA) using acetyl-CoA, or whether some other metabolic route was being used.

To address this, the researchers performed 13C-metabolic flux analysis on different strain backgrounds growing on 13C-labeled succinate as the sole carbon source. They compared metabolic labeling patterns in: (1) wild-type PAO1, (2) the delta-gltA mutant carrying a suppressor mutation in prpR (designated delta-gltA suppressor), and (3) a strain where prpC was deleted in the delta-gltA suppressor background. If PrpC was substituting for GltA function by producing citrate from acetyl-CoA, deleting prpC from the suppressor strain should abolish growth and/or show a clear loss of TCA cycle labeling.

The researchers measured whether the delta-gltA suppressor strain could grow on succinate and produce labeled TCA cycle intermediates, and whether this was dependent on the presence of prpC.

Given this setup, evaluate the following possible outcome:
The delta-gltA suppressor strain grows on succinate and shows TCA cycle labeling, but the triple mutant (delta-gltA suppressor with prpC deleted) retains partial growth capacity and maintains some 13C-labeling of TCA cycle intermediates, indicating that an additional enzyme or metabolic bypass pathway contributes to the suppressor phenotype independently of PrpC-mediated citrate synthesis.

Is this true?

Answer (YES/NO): NO